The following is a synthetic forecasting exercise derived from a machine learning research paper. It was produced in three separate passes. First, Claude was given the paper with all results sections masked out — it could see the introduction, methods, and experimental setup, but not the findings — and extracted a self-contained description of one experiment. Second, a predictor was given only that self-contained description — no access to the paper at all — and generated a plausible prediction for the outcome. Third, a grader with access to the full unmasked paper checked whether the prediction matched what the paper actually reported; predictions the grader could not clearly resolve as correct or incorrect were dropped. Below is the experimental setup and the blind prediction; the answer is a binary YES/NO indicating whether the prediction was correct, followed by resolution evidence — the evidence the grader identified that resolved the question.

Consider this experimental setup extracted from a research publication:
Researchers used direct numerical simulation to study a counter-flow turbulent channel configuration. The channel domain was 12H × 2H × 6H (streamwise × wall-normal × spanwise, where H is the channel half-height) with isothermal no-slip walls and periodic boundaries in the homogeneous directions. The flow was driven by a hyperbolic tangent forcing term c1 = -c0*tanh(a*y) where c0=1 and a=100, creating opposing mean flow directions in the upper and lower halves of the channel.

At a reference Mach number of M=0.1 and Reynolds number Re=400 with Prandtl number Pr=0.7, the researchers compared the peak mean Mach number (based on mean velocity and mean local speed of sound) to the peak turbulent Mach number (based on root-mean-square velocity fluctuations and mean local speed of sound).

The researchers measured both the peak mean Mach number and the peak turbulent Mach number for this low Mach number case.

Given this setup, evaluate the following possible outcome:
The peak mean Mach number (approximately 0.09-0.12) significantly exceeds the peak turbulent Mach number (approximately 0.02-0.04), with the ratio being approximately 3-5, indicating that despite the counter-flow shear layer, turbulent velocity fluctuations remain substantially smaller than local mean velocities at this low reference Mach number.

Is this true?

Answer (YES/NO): NO